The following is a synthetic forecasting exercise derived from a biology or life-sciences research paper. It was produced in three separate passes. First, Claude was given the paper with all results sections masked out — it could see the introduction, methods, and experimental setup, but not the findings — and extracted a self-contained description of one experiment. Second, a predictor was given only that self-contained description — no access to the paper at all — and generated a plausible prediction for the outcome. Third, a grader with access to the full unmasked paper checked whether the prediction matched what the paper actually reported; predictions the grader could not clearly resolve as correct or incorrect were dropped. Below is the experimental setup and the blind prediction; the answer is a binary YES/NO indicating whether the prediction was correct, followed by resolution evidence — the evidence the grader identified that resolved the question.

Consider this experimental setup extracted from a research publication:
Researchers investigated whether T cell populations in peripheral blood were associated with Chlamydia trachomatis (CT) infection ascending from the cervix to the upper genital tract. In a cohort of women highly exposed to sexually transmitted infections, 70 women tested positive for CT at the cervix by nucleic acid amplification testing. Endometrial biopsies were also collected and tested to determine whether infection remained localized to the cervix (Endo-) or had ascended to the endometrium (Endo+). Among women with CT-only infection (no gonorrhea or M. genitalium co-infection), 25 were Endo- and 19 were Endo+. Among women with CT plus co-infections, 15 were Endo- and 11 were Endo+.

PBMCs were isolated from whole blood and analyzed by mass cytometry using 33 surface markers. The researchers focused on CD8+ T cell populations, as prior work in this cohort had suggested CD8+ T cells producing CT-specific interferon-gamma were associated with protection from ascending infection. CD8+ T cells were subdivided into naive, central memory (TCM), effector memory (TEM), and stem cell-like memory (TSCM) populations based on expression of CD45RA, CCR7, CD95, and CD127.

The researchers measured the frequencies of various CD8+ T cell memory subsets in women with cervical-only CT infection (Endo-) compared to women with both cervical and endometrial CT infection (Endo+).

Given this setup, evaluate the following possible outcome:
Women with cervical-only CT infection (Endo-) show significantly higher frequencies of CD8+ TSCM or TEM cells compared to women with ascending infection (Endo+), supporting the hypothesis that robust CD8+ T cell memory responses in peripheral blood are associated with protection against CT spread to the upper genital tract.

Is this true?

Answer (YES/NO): NO